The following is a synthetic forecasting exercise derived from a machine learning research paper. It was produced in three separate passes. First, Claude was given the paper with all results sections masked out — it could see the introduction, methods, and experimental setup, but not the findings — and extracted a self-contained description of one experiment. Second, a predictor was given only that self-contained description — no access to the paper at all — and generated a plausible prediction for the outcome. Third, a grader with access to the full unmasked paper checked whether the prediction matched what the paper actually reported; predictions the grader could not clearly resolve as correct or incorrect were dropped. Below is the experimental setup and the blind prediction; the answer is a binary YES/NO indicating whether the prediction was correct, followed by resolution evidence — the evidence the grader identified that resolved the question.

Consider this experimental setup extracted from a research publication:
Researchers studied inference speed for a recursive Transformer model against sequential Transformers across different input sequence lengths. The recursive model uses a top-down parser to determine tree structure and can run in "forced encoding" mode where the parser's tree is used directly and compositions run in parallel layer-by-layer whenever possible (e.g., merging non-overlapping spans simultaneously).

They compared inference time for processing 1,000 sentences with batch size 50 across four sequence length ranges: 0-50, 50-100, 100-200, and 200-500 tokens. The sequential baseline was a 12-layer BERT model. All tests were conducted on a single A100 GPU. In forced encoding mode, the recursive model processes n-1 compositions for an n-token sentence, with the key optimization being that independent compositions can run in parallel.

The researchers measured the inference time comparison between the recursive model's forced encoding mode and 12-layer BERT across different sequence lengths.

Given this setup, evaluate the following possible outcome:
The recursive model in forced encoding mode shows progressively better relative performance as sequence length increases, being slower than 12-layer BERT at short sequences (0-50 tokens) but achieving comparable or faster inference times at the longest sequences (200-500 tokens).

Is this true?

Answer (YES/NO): NO